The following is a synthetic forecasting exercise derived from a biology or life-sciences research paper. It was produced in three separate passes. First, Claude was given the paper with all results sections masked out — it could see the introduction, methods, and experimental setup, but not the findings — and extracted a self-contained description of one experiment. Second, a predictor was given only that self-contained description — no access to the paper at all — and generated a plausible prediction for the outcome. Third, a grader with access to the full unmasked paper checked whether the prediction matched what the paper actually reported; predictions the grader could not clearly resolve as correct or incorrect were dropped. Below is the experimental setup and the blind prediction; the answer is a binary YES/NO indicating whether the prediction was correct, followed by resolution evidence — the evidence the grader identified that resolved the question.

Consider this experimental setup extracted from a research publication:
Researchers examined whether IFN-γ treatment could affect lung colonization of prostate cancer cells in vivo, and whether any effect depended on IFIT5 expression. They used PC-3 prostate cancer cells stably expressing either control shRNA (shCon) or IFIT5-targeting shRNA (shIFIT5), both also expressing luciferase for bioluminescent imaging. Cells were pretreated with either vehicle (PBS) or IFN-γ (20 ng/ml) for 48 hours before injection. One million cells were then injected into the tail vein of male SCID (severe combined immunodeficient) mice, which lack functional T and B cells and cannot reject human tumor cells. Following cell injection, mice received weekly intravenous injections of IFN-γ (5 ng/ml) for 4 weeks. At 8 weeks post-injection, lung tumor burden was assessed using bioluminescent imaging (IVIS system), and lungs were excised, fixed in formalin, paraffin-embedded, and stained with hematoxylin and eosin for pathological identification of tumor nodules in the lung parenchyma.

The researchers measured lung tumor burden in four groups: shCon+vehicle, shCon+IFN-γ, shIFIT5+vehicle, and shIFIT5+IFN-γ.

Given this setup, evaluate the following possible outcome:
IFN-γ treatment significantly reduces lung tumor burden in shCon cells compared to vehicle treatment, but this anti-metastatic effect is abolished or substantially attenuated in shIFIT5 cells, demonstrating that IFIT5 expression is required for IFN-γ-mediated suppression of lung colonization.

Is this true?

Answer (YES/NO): NO